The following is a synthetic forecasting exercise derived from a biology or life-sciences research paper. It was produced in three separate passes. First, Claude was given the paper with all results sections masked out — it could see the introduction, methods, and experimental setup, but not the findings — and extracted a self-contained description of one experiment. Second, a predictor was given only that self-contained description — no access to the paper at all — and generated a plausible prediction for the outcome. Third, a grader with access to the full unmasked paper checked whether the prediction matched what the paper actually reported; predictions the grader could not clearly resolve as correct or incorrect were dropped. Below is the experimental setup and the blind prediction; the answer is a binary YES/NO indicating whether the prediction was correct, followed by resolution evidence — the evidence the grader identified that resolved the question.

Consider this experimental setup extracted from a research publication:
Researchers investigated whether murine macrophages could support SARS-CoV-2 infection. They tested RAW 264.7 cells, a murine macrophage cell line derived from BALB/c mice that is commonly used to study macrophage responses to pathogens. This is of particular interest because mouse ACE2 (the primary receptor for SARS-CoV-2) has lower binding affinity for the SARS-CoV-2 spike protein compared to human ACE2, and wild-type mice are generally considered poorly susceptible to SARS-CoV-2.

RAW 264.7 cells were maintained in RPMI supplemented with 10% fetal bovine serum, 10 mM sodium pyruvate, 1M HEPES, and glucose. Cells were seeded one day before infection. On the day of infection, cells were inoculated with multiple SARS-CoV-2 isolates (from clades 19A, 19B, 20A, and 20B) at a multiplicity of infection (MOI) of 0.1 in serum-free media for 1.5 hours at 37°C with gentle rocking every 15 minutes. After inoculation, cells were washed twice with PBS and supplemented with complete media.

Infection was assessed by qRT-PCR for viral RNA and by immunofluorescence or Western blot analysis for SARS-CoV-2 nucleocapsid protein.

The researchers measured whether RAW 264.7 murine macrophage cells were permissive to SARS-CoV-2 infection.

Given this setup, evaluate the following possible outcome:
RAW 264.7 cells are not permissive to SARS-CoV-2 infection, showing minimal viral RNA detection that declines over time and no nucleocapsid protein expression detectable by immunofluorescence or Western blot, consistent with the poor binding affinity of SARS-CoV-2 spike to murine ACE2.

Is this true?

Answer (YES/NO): NO